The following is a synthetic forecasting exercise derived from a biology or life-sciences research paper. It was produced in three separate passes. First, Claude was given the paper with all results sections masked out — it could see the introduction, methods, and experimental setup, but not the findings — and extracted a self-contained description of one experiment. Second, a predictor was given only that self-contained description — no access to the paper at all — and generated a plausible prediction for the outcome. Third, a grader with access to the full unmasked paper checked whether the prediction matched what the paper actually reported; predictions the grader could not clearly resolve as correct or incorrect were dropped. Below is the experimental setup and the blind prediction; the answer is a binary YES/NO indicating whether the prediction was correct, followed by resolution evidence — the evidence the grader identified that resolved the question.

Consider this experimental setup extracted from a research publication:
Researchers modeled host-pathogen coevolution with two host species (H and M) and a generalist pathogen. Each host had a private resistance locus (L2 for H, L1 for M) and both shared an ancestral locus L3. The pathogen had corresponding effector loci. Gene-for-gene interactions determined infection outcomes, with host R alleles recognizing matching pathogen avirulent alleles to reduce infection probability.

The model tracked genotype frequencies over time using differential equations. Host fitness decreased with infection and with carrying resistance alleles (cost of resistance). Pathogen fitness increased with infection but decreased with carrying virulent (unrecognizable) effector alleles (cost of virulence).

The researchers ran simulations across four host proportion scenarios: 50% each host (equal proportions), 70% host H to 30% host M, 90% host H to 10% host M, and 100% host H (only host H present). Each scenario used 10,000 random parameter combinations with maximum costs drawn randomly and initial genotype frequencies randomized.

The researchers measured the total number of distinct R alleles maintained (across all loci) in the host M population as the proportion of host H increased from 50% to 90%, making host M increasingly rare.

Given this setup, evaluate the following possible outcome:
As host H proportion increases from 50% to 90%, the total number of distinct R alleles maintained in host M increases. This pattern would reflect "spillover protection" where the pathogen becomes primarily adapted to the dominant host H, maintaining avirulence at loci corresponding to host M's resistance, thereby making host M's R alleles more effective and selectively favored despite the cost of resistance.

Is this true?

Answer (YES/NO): NO